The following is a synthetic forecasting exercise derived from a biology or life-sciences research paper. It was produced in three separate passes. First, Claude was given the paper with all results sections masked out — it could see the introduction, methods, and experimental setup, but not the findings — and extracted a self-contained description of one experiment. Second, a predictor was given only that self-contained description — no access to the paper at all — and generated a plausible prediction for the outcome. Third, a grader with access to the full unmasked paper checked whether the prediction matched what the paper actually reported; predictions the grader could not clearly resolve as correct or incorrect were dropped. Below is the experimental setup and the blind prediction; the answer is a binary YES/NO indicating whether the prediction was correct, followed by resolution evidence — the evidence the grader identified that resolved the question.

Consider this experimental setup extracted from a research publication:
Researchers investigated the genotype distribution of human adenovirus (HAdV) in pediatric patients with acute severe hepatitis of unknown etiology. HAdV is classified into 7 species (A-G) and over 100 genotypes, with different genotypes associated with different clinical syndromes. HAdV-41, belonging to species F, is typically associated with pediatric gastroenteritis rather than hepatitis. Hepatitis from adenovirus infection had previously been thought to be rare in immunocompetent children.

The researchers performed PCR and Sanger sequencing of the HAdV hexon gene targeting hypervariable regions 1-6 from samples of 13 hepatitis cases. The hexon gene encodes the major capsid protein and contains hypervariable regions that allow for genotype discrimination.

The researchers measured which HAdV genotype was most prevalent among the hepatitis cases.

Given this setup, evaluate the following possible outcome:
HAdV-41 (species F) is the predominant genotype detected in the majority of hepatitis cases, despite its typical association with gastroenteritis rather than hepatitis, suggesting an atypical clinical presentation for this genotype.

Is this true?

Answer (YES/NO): YES